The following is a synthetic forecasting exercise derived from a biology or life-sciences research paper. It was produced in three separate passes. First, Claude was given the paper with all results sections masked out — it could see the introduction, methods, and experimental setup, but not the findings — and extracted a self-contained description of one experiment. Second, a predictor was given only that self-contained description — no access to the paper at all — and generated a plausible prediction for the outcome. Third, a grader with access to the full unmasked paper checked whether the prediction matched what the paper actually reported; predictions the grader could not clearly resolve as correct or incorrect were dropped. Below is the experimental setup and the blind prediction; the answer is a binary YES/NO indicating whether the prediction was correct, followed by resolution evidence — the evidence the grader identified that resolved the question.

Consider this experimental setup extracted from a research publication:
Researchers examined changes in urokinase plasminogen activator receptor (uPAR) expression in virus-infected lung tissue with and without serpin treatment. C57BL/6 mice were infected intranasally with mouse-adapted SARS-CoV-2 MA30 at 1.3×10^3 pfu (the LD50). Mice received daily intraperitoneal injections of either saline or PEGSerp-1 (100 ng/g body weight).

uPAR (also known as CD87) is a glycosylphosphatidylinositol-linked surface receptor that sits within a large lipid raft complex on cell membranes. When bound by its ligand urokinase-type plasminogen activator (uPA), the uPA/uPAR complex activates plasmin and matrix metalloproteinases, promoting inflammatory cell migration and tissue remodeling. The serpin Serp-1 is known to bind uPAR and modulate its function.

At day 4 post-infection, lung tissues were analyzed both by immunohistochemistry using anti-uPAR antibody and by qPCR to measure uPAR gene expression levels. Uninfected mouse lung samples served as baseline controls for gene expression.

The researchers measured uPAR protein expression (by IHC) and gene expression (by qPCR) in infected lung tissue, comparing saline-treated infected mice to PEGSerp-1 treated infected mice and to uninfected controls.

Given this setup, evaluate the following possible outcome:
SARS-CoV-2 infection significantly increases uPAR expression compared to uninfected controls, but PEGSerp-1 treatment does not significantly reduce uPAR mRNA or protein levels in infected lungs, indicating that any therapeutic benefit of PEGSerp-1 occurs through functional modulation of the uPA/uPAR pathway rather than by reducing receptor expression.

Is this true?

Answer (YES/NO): NO